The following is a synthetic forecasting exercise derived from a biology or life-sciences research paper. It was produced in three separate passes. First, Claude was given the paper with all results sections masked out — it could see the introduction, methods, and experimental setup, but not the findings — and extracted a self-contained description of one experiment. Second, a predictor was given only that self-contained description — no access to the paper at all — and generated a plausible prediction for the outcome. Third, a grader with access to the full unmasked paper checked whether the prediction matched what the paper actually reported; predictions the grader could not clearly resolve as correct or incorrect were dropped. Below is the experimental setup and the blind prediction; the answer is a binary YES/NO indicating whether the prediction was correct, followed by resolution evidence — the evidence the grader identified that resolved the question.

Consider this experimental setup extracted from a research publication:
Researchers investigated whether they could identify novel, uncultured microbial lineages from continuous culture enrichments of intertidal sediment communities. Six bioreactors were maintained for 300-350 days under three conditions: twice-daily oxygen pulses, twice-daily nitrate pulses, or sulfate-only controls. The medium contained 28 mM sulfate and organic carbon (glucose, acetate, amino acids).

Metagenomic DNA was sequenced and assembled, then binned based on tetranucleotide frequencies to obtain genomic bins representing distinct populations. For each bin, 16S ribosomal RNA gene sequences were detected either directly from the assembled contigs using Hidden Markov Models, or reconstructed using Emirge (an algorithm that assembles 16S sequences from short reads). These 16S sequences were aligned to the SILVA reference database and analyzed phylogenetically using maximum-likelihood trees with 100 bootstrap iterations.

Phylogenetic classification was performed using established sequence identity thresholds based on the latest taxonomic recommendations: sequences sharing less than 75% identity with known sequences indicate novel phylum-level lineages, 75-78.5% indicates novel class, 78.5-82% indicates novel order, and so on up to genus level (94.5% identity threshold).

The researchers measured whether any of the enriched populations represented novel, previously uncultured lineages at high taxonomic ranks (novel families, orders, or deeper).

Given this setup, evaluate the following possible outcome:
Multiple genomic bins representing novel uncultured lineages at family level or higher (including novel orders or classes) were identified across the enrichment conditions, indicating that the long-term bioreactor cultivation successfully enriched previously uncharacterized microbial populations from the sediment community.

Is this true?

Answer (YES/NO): NO